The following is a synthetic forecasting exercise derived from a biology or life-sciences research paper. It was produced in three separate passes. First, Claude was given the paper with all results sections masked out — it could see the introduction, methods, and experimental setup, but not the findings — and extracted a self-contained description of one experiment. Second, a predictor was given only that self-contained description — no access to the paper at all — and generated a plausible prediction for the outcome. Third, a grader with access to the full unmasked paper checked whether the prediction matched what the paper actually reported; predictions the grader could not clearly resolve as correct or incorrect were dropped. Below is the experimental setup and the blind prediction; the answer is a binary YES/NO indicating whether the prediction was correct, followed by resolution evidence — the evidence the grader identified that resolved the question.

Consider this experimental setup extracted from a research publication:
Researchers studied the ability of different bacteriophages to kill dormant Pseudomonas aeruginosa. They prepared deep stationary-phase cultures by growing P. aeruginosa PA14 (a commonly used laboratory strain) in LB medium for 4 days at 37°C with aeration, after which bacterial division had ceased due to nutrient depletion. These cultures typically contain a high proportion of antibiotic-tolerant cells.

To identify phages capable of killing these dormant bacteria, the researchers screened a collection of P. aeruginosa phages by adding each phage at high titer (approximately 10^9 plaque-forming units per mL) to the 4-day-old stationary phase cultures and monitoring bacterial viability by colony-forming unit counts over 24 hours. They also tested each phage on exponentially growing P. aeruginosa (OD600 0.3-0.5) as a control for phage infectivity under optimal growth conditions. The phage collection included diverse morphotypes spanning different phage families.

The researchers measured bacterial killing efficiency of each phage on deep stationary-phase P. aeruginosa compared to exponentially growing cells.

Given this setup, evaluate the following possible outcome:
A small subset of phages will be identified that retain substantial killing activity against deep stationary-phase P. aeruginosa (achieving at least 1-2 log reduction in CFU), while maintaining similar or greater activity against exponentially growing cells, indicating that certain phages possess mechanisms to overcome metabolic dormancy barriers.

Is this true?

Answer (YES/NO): NO